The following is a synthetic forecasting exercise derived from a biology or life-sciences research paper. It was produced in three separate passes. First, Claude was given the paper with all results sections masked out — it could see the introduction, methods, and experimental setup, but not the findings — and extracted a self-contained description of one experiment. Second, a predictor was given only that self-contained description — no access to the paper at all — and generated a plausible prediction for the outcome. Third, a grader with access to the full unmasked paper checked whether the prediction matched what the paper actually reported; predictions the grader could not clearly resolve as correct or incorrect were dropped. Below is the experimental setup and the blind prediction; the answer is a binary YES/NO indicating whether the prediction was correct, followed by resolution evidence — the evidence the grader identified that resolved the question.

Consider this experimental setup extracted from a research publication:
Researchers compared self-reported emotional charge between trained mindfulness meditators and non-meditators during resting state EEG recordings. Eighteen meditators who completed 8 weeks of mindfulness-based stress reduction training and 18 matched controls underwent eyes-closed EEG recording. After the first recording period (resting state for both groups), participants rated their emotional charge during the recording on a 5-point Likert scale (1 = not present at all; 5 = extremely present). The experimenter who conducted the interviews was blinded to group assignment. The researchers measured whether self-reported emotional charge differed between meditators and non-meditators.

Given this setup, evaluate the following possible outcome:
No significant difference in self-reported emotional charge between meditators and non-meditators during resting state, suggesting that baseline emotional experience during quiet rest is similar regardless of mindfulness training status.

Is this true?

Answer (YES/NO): NO